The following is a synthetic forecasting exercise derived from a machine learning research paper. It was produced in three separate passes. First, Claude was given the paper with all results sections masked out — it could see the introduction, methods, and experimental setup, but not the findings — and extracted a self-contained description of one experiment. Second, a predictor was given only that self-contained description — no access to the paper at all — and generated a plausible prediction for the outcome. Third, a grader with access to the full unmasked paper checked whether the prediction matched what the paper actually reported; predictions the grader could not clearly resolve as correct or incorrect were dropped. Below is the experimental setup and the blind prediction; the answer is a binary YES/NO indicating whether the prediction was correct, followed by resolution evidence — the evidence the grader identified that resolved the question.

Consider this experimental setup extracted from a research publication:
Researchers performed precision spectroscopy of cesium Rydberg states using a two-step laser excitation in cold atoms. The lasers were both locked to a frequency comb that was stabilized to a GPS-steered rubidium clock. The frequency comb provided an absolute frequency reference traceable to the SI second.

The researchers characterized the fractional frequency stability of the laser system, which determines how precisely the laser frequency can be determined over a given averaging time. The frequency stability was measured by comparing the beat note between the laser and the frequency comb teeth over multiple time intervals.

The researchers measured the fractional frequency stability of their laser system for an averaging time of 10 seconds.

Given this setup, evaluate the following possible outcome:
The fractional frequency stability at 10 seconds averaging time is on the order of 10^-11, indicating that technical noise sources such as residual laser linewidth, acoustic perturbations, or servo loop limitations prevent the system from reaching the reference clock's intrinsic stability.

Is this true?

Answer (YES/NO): NO